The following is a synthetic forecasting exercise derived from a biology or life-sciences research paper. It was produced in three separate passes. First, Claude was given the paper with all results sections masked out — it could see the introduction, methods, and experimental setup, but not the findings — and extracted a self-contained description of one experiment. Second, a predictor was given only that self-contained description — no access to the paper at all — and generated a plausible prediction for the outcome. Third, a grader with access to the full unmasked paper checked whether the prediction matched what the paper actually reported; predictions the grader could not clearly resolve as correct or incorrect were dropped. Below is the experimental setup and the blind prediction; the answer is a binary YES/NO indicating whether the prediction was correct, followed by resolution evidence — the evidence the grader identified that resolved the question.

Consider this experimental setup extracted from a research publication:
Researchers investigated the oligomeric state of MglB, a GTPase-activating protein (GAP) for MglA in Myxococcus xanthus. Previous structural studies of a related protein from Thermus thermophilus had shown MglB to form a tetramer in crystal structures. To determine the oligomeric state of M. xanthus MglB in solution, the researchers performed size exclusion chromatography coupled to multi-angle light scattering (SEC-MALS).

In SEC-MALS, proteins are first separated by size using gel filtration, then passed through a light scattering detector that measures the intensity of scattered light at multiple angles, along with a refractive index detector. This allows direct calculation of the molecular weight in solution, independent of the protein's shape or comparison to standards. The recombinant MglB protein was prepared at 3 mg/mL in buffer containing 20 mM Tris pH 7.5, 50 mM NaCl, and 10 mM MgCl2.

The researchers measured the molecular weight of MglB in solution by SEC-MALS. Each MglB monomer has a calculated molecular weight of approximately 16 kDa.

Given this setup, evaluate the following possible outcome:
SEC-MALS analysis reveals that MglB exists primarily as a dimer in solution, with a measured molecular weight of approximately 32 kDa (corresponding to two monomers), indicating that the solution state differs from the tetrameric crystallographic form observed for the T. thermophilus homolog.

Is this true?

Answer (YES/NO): YES